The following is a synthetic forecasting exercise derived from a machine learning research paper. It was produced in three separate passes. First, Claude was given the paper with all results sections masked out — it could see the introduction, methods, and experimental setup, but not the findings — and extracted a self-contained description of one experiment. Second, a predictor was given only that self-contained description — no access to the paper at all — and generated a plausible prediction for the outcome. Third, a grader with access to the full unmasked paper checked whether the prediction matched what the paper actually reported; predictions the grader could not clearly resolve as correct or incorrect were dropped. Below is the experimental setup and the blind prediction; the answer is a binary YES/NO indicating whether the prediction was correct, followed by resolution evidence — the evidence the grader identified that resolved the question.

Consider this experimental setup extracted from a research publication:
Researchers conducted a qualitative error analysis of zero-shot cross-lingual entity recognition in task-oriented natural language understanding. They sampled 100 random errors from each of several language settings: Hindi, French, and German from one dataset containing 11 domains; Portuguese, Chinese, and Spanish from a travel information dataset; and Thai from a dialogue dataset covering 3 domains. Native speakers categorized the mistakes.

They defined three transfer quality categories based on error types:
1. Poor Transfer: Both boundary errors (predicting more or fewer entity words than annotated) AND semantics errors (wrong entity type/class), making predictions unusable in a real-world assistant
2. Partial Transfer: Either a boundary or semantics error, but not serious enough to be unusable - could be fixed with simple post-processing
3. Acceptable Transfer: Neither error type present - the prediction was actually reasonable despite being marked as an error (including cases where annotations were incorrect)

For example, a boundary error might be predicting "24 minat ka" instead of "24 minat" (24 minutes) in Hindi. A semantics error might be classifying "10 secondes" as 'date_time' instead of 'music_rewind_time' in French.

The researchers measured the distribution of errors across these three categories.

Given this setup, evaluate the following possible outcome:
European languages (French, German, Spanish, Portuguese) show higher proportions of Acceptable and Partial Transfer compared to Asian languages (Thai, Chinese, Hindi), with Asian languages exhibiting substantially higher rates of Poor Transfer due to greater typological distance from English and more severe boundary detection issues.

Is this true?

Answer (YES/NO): NO